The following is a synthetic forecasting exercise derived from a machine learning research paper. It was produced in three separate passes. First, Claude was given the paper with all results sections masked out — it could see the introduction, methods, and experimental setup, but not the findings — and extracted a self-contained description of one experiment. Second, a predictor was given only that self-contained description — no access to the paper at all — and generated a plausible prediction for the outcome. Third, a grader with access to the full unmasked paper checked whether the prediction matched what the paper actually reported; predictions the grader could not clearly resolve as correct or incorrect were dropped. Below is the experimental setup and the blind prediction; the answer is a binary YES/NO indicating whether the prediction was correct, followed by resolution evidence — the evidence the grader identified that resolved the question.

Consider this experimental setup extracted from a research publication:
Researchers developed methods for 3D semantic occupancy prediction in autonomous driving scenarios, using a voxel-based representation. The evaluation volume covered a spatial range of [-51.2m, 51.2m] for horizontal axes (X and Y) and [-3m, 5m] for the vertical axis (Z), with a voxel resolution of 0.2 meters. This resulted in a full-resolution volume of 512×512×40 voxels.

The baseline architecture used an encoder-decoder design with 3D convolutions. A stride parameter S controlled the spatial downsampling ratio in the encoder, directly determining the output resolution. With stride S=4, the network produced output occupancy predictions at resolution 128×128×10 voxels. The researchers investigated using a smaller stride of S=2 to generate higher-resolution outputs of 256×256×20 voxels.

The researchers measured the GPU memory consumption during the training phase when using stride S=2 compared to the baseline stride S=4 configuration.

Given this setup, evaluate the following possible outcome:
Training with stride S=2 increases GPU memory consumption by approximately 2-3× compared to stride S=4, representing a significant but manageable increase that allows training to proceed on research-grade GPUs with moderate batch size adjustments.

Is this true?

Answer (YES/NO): YES